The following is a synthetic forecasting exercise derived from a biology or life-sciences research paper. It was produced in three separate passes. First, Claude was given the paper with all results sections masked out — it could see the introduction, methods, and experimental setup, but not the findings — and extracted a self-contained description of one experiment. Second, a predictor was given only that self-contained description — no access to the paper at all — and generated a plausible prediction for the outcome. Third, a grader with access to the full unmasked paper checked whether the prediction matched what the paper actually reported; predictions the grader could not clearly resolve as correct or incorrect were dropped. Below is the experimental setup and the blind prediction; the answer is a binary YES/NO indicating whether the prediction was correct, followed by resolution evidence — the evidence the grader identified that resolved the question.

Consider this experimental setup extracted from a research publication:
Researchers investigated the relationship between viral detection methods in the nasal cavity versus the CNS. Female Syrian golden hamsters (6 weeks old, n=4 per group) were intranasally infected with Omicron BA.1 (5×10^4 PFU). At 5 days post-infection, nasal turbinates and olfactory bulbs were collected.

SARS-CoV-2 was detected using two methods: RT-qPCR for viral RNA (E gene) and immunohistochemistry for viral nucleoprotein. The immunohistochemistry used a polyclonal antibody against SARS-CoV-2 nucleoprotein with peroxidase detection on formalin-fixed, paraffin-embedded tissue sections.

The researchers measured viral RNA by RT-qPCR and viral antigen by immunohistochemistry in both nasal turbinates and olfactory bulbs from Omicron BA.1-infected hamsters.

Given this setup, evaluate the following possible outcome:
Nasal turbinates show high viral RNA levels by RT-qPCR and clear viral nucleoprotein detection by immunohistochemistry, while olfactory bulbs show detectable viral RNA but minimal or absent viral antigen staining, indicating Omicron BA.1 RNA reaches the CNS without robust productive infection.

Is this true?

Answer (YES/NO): YES